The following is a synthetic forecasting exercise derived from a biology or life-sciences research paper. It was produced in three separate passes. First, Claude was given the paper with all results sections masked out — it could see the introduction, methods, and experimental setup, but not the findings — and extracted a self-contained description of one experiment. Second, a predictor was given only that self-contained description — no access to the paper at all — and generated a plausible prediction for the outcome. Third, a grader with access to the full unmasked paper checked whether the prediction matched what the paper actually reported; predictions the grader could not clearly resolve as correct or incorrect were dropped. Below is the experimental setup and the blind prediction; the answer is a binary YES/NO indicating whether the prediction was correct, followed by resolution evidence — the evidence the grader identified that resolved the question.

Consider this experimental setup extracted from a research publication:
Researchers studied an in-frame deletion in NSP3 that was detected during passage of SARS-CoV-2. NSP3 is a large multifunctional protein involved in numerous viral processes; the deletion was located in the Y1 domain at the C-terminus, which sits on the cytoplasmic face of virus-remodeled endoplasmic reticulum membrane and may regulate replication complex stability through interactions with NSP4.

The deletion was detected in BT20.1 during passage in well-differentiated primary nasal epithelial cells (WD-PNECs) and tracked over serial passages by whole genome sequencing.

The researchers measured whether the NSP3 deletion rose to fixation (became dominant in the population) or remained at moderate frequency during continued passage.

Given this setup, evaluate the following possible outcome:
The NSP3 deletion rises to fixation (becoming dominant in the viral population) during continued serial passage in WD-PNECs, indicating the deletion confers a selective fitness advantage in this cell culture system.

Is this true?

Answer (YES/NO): NO